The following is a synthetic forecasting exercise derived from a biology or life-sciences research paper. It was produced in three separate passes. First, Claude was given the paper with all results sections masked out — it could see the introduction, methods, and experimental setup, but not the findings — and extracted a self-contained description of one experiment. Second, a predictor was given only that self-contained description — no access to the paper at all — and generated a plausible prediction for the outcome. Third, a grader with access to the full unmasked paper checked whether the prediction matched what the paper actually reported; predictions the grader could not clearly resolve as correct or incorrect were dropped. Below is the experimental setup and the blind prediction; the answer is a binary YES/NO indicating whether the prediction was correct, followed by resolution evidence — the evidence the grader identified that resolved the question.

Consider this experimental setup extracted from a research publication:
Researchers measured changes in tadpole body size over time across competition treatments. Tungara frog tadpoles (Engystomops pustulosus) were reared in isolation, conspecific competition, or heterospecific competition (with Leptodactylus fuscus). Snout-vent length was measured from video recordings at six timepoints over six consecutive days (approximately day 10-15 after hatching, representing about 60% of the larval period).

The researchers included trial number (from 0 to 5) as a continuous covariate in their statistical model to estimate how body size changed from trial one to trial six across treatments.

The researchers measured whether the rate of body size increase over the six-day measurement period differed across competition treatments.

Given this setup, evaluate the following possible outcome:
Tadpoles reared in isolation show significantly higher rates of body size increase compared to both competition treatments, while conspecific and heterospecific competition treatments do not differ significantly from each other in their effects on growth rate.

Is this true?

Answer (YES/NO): NO